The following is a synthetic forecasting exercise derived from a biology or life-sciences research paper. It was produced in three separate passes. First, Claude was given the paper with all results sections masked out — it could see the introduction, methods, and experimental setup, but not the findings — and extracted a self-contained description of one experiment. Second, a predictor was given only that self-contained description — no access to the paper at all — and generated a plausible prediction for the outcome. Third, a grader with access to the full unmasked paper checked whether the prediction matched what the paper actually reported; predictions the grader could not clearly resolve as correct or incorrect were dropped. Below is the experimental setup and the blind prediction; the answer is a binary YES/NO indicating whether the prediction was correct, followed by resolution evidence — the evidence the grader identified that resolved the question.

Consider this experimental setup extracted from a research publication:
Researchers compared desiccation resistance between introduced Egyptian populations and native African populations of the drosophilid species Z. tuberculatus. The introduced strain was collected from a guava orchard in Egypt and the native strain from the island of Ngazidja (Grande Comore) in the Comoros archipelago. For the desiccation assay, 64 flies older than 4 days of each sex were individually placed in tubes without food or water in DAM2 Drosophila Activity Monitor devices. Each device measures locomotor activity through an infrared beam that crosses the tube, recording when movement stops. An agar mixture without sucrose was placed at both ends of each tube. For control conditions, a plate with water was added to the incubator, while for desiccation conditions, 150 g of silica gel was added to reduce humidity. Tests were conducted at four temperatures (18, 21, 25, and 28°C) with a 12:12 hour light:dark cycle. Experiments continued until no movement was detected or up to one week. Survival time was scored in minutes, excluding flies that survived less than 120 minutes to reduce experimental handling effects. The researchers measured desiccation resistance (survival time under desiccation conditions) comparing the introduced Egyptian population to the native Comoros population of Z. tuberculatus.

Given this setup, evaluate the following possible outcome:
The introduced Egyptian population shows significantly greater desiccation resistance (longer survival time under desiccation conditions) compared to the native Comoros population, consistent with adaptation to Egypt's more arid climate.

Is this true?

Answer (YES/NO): YES